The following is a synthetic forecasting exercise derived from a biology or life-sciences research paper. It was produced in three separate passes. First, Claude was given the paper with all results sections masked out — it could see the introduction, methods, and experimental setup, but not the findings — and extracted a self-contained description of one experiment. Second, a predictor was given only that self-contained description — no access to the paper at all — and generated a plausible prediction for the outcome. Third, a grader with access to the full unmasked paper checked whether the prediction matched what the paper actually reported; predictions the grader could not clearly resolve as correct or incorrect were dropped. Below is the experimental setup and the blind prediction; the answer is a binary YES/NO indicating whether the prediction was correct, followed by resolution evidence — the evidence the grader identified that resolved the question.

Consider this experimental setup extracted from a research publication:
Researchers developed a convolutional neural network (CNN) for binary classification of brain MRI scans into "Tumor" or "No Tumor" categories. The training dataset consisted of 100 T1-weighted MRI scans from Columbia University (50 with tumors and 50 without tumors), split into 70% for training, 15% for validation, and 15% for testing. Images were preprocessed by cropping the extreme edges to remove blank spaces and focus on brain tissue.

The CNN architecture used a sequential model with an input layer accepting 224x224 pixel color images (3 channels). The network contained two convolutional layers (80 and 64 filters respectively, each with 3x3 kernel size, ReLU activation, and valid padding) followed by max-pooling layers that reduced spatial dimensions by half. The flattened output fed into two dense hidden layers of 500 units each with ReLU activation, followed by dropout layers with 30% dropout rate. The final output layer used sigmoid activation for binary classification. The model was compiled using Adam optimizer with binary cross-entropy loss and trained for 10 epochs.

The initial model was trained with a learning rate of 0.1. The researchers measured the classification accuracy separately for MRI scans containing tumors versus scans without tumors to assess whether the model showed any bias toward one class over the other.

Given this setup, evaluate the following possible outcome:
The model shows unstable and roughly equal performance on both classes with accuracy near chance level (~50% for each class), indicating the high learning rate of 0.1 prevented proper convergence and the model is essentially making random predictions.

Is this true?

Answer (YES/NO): NO